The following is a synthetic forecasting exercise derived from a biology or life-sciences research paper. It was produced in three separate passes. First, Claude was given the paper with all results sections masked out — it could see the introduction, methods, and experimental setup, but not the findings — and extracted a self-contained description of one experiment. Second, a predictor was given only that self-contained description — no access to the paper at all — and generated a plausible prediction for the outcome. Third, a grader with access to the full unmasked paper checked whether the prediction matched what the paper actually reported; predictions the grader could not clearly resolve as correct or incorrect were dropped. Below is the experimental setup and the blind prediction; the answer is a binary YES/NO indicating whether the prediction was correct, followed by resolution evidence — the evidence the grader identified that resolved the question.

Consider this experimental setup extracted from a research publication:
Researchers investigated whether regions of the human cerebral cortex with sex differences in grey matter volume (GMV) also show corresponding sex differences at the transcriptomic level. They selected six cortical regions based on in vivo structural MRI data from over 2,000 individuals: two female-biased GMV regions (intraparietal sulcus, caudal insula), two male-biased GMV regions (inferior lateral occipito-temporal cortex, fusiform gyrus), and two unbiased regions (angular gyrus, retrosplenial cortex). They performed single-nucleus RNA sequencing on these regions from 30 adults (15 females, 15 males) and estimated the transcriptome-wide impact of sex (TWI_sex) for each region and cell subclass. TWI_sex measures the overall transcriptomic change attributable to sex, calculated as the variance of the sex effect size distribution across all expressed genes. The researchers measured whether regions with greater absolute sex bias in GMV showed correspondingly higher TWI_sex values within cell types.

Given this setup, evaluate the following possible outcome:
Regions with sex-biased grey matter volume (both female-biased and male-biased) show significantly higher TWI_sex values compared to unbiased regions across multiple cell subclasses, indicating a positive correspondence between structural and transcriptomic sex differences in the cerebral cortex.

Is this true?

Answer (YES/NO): NO